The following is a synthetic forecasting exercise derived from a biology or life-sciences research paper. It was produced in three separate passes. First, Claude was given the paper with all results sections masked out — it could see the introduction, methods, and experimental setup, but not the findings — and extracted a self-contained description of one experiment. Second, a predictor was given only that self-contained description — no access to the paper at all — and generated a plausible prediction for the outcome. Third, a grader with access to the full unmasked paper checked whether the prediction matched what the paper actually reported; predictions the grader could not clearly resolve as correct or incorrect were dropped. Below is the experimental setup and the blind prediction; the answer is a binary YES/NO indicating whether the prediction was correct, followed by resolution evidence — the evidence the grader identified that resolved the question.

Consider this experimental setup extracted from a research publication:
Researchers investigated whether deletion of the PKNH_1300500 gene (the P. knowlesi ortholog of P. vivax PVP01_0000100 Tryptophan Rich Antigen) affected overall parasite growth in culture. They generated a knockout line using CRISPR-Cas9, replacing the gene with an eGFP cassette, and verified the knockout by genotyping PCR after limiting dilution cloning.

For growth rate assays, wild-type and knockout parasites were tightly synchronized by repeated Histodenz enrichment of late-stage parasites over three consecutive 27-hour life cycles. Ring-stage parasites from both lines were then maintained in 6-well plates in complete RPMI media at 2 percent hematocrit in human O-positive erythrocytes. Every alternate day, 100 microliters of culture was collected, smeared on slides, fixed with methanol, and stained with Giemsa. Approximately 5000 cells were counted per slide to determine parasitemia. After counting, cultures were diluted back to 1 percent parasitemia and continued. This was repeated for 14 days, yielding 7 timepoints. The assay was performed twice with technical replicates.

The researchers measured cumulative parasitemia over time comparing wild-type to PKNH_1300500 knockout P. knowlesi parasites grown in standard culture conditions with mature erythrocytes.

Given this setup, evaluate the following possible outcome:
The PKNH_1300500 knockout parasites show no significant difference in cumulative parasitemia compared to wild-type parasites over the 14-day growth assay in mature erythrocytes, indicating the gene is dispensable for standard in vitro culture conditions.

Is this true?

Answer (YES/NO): YES